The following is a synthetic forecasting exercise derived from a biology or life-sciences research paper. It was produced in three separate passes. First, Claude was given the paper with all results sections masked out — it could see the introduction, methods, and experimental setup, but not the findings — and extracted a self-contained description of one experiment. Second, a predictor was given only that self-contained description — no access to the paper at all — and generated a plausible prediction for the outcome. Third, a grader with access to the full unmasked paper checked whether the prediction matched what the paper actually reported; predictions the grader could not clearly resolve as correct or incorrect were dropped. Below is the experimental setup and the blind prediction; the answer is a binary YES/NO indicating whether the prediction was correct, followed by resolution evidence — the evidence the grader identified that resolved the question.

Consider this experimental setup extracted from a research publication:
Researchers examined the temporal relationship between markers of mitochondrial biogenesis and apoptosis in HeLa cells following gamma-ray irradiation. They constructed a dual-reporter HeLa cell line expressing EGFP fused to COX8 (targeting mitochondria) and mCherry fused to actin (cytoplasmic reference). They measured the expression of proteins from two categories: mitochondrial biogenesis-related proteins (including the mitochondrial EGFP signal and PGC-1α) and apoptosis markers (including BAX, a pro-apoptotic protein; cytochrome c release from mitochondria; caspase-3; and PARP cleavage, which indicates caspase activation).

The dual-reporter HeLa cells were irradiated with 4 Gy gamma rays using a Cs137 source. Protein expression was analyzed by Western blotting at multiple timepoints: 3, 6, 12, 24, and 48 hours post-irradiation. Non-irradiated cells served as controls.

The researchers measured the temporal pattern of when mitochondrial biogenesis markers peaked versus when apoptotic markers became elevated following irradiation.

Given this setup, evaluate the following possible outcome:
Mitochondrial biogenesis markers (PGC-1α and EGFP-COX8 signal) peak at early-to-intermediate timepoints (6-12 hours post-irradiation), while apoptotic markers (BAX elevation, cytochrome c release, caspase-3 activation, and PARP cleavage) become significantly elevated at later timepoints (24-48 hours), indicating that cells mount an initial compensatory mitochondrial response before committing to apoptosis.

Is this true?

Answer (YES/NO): NO